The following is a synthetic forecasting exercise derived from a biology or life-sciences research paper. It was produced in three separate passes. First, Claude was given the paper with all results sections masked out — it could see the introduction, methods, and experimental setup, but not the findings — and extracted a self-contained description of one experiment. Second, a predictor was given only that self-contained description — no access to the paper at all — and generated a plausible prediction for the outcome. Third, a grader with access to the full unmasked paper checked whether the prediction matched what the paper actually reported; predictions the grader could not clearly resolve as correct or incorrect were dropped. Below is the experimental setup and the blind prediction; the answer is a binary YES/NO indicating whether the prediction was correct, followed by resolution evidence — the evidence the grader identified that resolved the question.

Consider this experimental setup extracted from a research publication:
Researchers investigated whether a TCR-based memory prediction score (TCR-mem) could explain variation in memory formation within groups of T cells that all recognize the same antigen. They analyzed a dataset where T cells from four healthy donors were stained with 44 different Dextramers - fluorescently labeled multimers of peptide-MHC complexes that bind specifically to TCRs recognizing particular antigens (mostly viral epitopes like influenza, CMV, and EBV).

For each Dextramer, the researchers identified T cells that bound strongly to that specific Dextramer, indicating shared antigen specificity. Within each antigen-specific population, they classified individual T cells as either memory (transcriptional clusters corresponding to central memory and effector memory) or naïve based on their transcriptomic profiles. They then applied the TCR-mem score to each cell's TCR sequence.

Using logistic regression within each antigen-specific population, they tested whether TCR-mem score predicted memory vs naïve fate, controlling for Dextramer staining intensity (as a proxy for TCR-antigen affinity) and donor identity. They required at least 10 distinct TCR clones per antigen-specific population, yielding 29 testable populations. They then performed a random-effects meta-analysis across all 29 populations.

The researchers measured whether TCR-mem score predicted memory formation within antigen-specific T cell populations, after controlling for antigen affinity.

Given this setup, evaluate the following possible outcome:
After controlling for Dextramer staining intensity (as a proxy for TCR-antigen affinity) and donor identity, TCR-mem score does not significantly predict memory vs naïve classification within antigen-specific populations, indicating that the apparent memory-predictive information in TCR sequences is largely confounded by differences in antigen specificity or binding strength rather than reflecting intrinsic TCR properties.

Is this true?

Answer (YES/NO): NO